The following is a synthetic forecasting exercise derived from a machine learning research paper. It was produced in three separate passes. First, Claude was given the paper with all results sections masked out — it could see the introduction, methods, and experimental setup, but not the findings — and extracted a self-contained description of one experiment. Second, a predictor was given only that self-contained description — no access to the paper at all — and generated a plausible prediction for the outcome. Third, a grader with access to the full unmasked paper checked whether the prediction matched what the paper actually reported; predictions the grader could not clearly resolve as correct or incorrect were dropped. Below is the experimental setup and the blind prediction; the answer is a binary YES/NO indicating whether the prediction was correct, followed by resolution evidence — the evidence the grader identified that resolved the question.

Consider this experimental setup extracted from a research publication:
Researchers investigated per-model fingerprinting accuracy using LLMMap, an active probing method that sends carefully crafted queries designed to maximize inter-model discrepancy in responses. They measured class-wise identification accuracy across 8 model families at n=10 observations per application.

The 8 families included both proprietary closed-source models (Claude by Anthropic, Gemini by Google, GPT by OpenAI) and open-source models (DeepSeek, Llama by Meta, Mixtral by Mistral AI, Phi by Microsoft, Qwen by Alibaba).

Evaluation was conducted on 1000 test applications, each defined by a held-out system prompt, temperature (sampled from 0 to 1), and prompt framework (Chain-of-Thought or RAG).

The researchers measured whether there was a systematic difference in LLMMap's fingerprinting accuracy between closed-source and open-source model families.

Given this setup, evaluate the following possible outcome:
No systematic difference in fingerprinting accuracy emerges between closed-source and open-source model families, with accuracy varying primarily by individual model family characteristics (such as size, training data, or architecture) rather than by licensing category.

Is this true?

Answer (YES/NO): NO